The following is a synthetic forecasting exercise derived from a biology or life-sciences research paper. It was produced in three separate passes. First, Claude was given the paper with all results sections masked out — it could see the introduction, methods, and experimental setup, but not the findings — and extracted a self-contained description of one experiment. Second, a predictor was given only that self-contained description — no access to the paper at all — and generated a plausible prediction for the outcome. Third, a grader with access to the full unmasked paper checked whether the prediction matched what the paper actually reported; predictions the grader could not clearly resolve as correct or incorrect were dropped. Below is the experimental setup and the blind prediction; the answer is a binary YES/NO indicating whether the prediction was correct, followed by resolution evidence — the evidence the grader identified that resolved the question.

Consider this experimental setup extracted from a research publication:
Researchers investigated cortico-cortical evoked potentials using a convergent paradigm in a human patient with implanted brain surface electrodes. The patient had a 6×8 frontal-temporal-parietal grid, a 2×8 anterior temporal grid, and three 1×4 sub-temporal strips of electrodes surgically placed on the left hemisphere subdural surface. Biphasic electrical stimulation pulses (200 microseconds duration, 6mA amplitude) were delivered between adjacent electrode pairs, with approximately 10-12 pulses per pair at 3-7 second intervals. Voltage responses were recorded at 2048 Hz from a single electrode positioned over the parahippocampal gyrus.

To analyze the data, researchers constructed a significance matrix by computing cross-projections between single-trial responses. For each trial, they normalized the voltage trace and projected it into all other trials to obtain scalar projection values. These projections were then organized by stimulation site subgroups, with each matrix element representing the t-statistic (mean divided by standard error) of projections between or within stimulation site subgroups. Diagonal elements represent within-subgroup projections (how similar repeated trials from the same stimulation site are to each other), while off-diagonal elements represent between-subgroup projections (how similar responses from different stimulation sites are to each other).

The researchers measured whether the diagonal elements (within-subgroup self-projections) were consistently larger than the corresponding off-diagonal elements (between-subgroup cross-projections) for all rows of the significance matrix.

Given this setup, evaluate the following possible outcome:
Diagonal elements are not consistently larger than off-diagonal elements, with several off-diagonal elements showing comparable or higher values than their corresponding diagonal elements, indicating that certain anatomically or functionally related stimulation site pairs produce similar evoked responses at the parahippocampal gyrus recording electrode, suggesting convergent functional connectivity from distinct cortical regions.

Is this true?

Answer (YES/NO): YES